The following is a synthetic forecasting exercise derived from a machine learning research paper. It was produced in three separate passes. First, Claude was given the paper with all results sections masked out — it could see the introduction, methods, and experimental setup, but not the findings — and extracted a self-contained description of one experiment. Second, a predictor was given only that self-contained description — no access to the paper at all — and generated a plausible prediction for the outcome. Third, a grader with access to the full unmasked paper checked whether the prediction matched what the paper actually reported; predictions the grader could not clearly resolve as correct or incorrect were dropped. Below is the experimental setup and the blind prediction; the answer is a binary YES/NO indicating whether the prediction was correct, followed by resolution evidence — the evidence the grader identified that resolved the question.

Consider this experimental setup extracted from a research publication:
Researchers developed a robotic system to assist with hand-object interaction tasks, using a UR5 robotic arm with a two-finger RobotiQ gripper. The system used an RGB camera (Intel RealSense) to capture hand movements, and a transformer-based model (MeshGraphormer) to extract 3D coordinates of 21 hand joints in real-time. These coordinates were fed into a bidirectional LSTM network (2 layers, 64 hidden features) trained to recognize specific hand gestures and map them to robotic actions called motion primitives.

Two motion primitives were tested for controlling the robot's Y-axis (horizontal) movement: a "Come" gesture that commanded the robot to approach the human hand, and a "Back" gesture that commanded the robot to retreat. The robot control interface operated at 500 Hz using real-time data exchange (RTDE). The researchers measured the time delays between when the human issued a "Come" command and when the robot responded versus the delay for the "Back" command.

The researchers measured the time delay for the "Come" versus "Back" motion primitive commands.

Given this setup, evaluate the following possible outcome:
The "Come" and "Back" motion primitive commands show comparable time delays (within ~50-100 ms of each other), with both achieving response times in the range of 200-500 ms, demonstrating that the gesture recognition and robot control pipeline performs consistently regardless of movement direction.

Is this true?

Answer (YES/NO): NO